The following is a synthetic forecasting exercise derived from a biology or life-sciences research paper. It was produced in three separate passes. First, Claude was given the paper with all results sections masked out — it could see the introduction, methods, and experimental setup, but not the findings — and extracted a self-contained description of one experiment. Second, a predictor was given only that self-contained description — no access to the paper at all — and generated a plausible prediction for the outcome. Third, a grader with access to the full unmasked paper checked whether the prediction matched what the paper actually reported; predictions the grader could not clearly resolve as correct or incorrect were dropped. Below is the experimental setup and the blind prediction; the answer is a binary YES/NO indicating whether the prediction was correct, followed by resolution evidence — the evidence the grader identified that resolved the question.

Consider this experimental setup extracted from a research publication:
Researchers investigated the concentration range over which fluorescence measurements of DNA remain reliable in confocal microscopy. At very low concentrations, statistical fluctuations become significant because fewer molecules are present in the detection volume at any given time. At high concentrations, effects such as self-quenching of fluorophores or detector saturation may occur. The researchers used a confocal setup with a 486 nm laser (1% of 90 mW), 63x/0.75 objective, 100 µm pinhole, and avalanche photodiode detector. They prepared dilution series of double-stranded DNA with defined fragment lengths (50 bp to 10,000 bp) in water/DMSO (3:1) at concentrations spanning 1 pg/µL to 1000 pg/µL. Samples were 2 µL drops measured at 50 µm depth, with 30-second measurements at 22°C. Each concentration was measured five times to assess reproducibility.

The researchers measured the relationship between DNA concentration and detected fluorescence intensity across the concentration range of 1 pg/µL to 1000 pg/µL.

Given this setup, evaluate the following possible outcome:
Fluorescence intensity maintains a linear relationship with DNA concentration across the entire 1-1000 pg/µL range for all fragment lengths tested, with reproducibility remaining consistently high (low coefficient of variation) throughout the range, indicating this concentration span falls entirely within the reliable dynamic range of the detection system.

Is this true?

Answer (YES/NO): NO